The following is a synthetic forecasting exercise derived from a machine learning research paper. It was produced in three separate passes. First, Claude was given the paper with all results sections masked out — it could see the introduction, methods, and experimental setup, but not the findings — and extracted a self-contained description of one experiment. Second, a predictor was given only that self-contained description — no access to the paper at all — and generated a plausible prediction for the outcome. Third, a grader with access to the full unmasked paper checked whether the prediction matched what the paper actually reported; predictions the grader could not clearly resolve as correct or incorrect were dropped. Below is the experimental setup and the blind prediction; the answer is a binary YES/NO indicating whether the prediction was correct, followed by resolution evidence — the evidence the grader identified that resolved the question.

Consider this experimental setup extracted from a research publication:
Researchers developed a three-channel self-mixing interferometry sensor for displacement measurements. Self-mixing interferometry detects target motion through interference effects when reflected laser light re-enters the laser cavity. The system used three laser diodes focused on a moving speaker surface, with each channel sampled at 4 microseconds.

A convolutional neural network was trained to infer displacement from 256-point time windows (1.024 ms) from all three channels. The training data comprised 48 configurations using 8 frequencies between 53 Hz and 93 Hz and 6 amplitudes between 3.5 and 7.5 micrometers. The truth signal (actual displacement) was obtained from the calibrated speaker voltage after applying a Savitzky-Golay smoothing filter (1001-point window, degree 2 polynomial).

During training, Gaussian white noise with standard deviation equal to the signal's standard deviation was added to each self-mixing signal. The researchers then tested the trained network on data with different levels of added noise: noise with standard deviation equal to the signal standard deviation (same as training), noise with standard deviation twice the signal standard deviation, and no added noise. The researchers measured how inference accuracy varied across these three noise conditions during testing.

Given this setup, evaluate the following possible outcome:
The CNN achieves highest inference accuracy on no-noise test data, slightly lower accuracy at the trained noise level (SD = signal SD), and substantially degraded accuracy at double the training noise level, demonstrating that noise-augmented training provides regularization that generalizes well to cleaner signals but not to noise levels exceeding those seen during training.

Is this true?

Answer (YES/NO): NO